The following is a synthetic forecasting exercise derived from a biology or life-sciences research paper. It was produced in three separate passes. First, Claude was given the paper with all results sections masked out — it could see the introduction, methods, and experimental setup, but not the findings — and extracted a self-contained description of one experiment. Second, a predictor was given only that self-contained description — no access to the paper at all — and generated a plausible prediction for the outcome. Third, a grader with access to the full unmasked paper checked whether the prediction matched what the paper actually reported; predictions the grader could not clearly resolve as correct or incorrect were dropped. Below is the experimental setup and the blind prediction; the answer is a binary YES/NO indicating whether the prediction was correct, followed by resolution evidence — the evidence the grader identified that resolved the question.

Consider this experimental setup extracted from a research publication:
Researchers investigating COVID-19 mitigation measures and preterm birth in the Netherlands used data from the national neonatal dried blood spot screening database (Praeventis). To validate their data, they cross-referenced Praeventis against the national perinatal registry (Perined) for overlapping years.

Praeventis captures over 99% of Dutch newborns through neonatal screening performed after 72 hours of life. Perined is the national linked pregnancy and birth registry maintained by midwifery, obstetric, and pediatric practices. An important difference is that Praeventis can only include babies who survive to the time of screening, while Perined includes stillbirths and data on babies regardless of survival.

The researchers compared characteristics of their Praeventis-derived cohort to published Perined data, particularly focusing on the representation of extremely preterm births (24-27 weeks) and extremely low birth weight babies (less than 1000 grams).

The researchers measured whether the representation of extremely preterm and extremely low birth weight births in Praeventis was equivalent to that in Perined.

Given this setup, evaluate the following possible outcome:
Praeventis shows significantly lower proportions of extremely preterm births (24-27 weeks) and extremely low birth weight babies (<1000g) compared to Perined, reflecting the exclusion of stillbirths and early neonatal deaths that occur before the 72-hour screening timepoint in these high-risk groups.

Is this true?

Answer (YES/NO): NO